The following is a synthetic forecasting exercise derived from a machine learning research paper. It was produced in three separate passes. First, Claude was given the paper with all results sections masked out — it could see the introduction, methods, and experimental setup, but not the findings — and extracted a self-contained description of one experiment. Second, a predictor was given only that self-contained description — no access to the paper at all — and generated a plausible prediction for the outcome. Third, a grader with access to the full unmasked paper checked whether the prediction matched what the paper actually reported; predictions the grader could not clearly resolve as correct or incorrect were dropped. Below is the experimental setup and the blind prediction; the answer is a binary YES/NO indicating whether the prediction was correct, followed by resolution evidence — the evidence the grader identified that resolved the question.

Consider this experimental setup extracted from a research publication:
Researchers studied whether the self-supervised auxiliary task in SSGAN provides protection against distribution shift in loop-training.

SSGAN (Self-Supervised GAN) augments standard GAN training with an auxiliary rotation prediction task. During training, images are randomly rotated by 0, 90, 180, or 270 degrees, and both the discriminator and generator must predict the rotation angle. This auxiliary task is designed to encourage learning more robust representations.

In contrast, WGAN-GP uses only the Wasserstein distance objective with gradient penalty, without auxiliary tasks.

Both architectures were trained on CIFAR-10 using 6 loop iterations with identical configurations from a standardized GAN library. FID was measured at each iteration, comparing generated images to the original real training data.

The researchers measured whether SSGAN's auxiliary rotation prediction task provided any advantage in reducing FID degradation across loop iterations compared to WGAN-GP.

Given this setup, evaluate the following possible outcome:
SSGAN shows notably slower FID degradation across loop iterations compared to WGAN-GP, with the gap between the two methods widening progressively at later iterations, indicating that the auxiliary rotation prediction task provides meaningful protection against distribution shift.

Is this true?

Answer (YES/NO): NO